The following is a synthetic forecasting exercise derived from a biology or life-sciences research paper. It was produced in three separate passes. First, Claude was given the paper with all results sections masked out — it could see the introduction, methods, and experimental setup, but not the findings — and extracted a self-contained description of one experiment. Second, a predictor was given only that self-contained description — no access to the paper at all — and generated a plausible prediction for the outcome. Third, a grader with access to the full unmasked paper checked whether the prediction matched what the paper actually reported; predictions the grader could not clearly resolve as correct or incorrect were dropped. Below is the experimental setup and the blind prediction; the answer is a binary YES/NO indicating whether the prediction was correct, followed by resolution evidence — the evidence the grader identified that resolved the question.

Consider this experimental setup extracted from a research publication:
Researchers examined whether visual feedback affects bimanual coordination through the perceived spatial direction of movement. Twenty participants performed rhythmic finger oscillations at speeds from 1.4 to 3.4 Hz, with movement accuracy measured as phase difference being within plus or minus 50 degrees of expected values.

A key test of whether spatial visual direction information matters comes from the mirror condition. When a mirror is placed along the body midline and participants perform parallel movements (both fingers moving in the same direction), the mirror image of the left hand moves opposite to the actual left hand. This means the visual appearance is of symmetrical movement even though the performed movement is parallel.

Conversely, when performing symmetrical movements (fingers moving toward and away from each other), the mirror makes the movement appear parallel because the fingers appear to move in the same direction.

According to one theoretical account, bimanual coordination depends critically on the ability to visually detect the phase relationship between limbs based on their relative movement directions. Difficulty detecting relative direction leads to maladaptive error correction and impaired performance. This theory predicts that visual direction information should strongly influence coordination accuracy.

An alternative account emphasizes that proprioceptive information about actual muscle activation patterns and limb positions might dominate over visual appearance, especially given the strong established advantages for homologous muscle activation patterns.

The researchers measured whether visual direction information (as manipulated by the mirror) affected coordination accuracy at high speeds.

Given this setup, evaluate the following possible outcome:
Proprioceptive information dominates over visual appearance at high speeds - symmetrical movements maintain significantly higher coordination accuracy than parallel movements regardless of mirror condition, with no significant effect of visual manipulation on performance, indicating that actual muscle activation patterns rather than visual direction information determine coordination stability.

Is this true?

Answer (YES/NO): NO